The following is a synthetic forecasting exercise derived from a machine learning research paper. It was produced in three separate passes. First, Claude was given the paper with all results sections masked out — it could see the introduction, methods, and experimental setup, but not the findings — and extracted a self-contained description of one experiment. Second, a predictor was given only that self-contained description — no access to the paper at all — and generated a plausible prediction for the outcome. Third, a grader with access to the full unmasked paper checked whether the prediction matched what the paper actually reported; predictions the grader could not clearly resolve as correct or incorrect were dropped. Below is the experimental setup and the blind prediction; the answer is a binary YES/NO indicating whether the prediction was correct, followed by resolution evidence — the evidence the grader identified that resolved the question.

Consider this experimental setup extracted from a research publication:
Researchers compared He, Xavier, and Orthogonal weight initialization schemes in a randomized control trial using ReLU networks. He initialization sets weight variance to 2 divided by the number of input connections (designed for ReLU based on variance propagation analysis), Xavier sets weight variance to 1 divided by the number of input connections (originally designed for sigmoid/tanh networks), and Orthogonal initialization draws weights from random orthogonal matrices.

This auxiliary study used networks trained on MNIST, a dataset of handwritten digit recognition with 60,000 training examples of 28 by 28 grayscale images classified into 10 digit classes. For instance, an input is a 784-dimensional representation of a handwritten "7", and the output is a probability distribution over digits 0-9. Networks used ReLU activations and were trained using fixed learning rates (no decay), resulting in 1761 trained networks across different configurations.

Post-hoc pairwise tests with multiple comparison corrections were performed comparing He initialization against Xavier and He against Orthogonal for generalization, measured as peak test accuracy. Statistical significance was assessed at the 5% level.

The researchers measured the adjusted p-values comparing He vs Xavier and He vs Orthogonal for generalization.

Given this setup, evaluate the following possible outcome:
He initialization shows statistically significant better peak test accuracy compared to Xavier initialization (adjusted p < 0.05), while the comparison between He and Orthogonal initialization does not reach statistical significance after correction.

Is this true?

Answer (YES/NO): YES